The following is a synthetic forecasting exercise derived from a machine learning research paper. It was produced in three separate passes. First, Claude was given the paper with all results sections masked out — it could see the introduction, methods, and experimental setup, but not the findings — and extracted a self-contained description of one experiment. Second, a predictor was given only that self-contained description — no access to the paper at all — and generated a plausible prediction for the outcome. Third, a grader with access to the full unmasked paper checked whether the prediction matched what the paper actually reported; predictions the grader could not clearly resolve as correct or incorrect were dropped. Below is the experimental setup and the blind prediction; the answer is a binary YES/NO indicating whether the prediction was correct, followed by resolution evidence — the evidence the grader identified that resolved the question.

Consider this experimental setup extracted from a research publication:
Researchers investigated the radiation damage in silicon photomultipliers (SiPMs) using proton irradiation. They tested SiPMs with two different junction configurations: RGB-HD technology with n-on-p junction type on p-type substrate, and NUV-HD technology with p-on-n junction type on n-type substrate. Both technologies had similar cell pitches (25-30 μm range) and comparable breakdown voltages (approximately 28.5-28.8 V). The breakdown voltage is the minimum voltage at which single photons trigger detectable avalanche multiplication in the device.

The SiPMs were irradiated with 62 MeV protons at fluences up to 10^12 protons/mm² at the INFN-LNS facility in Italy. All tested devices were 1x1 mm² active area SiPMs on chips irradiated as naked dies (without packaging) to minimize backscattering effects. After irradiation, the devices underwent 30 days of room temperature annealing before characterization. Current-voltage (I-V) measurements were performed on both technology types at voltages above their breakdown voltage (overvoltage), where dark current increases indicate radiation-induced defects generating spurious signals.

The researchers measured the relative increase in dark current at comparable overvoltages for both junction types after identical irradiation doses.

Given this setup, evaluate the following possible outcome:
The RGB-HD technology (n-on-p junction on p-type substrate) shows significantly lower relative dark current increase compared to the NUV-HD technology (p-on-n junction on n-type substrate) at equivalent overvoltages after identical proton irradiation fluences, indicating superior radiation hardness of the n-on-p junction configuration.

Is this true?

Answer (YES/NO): NO